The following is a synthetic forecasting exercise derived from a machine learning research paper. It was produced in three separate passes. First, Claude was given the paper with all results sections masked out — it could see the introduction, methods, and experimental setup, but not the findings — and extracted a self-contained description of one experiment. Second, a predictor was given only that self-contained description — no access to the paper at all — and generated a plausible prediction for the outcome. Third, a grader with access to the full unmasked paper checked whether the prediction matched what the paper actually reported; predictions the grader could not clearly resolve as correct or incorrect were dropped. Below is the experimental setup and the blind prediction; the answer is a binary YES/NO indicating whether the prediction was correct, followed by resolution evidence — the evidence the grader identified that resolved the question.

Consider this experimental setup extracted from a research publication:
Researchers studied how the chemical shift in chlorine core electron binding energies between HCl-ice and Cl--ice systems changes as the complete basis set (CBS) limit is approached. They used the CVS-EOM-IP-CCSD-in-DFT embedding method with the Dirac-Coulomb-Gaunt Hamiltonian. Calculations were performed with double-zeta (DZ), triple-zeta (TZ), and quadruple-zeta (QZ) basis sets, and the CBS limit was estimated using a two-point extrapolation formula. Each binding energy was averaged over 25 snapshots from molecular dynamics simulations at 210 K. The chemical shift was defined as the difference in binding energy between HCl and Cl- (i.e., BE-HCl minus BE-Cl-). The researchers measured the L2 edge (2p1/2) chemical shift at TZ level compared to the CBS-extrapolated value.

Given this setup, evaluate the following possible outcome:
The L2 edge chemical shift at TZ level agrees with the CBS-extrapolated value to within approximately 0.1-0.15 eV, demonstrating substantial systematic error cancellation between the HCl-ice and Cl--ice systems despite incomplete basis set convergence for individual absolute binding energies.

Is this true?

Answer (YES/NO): NO